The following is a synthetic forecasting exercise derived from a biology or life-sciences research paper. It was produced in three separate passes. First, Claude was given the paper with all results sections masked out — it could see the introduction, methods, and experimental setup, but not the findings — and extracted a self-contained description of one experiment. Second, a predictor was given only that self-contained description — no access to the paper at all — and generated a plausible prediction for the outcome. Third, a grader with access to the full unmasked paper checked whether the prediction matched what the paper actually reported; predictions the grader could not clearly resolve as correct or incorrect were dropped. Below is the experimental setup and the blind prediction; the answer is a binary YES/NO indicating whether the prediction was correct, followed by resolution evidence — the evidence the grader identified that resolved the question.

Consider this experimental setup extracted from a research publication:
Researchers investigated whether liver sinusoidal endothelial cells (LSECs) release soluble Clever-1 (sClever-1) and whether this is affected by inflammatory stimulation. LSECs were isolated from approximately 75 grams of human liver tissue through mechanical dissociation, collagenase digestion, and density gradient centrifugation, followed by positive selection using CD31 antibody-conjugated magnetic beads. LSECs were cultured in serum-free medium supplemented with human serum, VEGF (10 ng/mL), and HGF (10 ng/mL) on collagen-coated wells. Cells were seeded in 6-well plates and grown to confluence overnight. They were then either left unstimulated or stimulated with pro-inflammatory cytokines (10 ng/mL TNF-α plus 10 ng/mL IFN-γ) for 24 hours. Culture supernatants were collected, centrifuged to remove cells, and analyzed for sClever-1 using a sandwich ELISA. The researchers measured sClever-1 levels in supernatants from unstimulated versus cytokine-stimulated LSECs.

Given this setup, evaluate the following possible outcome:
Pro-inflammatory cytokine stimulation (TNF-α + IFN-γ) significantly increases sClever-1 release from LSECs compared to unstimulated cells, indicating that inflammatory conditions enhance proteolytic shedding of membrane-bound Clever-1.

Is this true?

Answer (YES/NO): NO